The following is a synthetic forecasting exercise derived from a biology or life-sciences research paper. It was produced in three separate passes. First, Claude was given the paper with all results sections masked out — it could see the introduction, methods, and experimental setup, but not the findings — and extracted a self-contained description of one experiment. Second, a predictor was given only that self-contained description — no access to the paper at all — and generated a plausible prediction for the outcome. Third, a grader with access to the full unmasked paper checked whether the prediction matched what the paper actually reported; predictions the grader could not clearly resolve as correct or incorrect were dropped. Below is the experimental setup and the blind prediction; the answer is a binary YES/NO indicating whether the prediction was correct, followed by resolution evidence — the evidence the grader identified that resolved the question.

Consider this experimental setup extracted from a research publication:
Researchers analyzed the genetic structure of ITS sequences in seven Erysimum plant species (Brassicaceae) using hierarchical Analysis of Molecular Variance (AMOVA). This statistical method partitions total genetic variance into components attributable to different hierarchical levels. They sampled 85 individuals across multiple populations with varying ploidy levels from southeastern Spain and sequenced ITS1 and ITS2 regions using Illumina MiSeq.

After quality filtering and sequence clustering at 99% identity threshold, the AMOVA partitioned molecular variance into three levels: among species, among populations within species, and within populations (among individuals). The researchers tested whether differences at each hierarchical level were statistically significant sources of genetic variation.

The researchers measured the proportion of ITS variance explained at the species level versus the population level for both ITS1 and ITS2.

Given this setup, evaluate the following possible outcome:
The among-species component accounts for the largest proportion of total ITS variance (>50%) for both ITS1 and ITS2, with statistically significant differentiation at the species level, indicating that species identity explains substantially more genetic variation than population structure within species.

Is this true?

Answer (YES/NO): YES